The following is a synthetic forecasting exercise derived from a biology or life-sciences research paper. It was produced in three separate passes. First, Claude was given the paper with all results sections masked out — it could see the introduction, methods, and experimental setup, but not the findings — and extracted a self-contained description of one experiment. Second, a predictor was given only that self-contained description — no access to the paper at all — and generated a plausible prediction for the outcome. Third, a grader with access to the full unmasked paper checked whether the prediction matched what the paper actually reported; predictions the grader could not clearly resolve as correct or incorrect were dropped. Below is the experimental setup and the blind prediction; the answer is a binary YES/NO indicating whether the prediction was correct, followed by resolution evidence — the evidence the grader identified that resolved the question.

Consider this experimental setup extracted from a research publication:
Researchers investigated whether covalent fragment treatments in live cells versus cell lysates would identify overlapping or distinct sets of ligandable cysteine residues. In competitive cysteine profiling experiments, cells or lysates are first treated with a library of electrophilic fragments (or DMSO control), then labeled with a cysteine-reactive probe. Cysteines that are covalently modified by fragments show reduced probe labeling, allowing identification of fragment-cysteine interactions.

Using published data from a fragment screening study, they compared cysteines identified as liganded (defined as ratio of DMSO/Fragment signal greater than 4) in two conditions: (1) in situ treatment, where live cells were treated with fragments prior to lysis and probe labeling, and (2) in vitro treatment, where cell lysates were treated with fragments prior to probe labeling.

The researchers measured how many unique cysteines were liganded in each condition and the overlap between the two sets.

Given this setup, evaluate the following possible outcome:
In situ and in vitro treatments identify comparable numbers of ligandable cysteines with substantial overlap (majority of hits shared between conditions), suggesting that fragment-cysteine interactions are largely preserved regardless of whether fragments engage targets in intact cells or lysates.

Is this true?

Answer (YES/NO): NO